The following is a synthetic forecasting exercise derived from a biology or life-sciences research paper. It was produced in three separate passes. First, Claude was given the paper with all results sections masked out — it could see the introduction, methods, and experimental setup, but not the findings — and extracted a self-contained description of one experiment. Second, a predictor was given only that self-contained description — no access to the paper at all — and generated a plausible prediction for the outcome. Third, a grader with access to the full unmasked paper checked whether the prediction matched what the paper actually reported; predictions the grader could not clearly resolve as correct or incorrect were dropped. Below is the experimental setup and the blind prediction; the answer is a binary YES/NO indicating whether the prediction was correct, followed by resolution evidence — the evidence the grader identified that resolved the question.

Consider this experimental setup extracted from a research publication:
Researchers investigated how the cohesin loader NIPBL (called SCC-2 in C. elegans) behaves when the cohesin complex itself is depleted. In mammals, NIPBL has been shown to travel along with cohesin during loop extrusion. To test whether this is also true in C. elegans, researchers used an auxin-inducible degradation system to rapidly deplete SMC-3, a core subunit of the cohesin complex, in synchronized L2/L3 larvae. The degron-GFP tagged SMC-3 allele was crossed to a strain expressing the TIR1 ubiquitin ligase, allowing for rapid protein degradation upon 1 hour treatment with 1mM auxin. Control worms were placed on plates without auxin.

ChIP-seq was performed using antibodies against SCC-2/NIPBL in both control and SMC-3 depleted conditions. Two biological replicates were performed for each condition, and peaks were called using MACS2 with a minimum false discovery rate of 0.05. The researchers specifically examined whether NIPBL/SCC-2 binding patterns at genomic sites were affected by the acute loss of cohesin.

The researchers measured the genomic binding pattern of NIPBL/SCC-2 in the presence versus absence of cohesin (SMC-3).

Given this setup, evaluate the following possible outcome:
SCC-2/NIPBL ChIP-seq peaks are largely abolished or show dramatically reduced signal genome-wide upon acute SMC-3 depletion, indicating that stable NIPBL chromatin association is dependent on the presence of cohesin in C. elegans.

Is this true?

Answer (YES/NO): NO